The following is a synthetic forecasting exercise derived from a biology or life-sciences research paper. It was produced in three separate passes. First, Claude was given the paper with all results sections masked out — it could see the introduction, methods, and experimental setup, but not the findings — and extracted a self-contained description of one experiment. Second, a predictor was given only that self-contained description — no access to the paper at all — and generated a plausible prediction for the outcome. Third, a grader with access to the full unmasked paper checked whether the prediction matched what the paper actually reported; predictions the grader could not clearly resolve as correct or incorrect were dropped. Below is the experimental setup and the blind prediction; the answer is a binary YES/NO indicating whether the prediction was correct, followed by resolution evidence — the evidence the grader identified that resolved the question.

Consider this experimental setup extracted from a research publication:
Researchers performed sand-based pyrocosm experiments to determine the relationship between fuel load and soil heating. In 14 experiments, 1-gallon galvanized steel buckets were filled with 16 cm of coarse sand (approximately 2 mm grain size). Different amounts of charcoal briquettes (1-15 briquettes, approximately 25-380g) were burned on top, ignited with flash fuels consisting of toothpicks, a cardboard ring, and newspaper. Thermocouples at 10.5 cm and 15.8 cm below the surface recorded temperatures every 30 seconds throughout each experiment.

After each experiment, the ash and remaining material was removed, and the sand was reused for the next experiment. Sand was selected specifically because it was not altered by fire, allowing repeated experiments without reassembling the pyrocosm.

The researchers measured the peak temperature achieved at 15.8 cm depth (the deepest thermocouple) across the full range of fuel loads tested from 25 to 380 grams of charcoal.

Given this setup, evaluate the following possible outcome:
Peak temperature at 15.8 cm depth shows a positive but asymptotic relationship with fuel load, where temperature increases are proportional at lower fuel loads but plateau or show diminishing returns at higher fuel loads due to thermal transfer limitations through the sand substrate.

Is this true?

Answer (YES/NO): NO